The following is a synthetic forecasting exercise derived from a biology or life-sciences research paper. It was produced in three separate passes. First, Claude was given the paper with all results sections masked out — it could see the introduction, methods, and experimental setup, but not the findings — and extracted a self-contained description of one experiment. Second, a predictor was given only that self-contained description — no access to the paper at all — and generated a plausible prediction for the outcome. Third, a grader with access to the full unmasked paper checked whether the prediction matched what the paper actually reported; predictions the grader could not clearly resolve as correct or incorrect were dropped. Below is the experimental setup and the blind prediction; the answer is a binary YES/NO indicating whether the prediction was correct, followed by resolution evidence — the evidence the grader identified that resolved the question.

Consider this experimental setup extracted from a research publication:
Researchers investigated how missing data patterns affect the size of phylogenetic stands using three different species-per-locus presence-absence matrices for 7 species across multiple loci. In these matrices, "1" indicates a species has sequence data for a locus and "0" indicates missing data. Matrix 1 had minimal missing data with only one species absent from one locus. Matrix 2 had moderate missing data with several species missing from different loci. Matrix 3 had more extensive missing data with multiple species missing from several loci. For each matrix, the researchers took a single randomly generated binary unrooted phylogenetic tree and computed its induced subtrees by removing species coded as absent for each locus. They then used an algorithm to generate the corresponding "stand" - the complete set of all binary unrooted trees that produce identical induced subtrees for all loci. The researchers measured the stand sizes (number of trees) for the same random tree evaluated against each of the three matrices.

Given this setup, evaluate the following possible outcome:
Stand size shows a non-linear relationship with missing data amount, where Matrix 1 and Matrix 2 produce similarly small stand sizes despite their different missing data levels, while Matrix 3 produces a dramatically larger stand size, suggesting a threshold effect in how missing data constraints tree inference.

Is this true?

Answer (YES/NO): NO